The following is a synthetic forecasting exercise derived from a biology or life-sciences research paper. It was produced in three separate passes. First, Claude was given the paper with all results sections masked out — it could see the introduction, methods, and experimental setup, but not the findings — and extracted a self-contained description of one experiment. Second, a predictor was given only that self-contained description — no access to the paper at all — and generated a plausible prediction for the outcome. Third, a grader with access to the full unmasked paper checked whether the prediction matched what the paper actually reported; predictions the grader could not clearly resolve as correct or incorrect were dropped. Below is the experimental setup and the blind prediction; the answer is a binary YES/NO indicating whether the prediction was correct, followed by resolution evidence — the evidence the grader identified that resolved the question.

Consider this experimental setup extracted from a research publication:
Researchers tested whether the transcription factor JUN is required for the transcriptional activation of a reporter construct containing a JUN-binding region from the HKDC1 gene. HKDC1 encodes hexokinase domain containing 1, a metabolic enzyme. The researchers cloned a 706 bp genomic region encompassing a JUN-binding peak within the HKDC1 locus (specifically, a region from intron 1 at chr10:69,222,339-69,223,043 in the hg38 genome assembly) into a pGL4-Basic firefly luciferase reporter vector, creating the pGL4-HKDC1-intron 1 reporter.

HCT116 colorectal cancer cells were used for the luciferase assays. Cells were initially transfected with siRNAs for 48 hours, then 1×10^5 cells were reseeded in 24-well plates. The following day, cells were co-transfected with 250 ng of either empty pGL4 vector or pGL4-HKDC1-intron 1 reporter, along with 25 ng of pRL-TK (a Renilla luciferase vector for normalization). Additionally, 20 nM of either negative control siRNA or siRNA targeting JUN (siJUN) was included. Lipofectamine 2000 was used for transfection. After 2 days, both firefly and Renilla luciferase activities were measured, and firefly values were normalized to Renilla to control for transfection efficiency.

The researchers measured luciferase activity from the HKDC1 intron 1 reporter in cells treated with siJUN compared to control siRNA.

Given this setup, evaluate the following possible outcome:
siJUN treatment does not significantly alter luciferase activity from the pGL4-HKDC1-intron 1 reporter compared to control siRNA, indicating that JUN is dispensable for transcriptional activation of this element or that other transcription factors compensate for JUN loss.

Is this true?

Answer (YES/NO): NO